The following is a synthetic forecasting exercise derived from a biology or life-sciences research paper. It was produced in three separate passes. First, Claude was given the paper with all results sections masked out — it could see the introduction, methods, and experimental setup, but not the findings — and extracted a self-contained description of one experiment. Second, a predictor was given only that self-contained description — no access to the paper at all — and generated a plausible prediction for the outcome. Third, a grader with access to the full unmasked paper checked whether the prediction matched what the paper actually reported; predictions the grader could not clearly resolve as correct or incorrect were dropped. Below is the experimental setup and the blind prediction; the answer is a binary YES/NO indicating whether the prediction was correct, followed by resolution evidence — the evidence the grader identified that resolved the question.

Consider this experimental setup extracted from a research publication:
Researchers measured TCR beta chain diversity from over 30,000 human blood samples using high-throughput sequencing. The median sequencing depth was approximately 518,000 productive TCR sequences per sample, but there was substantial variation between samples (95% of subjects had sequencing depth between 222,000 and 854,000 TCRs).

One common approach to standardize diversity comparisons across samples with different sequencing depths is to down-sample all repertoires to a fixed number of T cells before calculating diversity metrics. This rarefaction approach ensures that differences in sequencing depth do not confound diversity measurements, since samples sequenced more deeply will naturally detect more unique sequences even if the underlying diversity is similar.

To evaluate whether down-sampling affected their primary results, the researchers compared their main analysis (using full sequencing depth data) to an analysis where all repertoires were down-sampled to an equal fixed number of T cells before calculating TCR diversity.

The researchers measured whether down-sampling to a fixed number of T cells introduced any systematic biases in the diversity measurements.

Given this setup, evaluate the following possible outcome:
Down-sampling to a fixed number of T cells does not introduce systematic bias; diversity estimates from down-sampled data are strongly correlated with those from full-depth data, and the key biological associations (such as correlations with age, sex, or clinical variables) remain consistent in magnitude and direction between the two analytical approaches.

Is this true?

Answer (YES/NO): NO